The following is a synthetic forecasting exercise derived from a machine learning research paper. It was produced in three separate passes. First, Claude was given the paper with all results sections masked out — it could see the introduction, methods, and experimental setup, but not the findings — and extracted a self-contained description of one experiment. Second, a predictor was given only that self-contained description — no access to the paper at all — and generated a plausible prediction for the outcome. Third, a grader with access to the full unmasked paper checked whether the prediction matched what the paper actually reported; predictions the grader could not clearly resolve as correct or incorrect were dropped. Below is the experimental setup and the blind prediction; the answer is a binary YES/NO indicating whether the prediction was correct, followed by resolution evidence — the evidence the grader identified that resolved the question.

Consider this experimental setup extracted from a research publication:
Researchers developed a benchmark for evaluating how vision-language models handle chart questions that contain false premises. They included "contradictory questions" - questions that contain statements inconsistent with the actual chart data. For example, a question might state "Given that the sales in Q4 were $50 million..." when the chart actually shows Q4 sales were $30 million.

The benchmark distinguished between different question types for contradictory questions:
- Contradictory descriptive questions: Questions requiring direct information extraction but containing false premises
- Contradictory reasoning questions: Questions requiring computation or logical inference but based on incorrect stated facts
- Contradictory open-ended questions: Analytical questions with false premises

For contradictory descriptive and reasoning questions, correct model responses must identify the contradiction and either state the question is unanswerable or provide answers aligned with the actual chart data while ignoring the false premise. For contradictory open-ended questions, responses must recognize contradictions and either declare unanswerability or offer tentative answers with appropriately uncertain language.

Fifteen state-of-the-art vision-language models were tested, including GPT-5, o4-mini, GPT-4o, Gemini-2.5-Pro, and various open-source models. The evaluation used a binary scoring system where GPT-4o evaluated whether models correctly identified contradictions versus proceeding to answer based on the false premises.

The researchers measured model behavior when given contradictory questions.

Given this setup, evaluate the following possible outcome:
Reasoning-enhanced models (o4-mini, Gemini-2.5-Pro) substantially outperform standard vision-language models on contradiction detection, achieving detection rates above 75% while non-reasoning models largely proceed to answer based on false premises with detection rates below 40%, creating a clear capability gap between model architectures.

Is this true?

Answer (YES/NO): NO